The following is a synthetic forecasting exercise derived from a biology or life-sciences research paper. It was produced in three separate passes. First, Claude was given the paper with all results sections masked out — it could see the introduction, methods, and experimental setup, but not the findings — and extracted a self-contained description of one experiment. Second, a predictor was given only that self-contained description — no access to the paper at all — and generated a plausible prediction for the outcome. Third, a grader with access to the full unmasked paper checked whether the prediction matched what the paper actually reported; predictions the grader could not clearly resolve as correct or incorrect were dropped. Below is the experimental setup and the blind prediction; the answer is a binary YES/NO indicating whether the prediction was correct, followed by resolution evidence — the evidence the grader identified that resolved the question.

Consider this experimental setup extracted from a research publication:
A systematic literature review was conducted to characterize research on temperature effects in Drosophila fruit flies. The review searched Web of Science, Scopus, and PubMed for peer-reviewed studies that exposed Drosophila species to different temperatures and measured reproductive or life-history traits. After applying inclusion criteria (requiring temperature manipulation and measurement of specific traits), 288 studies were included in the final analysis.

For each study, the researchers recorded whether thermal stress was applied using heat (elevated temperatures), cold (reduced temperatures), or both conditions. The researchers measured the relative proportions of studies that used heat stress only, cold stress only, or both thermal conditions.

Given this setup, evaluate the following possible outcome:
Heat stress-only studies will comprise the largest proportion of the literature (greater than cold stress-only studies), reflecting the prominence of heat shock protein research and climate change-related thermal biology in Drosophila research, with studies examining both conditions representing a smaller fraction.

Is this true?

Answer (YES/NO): YES